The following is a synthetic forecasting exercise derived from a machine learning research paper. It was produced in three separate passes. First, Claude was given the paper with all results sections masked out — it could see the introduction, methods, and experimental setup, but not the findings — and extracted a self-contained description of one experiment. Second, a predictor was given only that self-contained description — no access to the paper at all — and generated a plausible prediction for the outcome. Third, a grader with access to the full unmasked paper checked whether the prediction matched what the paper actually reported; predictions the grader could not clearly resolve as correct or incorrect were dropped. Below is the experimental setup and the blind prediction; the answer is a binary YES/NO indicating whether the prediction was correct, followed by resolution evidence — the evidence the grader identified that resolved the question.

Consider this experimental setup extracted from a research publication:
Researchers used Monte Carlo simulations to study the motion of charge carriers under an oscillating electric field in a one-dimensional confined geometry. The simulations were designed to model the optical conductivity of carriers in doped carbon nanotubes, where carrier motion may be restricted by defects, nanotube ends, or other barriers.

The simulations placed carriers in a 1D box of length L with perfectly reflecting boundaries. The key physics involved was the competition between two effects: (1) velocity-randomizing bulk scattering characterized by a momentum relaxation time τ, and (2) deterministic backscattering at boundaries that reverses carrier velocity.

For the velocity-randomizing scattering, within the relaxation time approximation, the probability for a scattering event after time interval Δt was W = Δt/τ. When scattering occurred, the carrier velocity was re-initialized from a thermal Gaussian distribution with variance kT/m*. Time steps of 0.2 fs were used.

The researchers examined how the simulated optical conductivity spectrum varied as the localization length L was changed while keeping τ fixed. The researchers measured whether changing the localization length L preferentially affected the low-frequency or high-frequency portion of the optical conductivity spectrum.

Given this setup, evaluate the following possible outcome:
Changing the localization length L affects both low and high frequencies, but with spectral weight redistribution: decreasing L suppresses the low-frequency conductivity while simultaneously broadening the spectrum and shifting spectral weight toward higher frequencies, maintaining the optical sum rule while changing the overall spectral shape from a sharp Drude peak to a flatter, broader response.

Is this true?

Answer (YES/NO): YES